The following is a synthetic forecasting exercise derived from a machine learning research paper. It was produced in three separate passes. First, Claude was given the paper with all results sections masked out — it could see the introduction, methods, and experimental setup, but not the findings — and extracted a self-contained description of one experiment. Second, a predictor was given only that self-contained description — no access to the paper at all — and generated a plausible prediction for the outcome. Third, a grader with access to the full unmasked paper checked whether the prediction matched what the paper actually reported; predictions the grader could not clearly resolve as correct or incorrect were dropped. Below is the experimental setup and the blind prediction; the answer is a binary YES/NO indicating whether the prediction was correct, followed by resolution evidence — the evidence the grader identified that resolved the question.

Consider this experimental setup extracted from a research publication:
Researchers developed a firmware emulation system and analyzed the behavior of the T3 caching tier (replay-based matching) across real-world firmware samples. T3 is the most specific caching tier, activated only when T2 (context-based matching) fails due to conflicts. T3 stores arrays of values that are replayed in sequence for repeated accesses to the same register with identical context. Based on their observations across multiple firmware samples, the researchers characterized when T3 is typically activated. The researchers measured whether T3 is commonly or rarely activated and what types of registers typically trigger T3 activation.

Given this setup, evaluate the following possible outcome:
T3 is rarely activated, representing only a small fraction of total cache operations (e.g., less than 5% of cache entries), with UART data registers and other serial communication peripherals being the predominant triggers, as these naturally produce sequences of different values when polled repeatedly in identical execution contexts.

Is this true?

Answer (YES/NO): YES